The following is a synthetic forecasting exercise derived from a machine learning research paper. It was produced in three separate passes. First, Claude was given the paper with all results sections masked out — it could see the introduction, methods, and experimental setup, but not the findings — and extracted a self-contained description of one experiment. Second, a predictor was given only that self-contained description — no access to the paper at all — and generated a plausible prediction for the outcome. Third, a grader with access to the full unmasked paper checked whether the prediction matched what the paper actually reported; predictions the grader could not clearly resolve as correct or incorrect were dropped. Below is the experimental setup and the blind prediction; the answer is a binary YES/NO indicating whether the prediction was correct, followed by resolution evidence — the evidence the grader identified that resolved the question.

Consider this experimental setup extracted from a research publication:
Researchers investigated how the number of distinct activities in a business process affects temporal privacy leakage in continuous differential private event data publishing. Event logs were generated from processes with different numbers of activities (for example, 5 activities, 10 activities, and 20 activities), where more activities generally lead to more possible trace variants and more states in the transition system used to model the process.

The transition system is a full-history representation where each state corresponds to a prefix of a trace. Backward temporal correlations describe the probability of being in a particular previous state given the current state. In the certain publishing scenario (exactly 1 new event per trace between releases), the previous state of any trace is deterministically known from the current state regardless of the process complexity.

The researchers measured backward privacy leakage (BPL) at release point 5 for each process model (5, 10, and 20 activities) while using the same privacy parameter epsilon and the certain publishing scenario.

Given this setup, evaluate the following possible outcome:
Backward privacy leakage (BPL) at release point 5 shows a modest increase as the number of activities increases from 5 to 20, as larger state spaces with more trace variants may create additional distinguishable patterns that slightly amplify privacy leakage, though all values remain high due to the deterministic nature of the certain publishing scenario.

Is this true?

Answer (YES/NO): NO